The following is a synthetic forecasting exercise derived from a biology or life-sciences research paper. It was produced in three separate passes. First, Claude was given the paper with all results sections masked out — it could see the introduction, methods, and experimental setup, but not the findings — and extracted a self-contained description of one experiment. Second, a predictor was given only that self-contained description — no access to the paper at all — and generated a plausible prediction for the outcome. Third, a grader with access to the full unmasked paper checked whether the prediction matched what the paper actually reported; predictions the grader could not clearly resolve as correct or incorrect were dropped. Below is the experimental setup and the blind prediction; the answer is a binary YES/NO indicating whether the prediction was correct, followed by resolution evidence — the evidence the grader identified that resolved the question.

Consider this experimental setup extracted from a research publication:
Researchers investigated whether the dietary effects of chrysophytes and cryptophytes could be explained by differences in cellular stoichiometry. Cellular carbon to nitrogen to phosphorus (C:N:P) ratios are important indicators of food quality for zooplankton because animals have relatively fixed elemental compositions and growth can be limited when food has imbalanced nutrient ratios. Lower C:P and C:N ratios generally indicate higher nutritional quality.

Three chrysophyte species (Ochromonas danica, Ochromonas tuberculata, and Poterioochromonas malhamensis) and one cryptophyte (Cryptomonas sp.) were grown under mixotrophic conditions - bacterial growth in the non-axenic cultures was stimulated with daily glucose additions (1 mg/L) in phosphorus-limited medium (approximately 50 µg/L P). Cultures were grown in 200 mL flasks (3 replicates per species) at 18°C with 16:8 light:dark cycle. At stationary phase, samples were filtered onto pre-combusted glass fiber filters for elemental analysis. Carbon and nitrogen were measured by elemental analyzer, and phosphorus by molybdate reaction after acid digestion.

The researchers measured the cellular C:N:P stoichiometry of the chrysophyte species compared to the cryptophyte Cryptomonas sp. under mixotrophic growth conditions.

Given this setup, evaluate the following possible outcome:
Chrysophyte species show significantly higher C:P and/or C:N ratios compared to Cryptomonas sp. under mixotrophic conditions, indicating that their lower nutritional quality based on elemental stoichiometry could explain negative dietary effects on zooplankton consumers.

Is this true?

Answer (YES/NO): NO